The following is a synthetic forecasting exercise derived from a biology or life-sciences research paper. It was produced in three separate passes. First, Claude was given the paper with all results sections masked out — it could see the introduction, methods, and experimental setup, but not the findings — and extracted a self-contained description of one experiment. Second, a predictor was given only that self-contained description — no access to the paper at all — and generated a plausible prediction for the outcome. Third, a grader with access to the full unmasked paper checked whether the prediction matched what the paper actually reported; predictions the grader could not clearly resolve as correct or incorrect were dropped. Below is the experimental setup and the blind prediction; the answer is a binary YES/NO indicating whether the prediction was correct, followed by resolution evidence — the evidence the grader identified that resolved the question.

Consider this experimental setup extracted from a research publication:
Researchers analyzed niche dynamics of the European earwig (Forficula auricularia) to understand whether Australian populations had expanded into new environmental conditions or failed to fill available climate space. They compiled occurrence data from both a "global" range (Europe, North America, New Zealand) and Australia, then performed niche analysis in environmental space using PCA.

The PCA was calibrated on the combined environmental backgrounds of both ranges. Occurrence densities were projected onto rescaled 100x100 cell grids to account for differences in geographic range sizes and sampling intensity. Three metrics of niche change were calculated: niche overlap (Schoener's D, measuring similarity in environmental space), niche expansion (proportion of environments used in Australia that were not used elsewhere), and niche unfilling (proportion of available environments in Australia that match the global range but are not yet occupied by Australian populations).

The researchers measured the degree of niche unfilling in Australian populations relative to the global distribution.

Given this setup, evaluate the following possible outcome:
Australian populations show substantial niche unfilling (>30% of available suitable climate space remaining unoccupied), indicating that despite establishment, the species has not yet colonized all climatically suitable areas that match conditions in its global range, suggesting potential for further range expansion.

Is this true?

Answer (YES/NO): YES